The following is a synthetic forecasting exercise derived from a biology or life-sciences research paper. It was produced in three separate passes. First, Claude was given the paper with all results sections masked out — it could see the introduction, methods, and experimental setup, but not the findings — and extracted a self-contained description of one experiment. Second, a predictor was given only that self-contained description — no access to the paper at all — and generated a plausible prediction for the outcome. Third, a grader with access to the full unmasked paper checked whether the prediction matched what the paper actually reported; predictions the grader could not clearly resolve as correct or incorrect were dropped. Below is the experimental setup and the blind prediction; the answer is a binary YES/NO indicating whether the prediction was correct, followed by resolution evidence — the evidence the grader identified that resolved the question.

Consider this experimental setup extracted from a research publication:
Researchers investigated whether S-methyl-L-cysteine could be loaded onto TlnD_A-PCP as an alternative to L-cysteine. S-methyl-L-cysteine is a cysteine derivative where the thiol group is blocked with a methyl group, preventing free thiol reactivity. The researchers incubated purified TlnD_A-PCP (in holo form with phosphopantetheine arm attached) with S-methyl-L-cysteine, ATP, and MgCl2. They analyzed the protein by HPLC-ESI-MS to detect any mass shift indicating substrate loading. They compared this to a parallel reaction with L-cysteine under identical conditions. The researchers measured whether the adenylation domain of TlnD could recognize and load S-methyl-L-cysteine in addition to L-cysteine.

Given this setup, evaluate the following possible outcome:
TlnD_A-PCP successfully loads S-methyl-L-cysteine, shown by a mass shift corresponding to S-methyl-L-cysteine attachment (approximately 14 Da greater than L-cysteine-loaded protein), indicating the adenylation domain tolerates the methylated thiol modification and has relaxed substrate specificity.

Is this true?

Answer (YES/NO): YES